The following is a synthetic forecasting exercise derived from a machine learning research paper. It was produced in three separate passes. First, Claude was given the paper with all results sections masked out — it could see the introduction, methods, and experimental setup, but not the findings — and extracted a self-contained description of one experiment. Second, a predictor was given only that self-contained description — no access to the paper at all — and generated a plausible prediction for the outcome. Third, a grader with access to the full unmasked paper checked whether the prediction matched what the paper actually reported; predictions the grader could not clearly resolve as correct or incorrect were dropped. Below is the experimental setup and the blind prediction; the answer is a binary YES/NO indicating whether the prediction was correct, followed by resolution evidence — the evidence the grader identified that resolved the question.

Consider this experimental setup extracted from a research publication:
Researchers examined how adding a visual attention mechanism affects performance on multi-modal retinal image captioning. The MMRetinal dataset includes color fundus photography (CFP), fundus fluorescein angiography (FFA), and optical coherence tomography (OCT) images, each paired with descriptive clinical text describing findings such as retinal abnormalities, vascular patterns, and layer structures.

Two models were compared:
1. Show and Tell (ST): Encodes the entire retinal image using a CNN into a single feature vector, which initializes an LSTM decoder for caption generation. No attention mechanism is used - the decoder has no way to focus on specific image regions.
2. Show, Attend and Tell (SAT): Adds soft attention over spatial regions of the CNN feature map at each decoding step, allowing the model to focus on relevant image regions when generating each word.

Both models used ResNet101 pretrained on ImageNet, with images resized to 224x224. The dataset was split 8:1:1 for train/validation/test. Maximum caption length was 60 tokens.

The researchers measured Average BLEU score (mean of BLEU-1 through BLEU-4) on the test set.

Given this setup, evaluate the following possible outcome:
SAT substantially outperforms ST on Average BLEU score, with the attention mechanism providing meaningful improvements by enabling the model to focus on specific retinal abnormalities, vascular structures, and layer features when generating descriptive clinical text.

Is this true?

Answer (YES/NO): YES